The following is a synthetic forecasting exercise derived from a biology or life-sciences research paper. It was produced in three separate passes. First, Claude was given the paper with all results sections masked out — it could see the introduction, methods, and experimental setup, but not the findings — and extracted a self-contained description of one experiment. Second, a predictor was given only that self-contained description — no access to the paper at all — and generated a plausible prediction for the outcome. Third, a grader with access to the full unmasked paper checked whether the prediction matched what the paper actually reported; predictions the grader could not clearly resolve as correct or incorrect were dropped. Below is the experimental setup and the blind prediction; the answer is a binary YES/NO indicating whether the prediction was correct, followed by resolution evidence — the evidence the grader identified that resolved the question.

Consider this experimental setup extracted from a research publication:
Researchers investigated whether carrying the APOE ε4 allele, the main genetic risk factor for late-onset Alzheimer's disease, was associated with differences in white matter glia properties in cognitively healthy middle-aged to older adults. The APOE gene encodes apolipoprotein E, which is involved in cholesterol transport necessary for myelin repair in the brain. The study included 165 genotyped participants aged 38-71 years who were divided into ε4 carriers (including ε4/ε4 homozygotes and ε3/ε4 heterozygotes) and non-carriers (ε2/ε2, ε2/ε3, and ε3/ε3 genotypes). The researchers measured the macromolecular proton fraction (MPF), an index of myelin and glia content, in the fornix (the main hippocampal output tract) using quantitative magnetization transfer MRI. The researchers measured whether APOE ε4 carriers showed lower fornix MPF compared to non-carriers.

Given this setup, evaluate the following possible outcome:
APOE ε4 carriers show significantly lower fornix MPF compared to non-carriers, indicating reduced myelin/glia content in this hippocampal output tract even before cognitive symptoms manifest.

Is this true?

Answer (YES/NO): NO